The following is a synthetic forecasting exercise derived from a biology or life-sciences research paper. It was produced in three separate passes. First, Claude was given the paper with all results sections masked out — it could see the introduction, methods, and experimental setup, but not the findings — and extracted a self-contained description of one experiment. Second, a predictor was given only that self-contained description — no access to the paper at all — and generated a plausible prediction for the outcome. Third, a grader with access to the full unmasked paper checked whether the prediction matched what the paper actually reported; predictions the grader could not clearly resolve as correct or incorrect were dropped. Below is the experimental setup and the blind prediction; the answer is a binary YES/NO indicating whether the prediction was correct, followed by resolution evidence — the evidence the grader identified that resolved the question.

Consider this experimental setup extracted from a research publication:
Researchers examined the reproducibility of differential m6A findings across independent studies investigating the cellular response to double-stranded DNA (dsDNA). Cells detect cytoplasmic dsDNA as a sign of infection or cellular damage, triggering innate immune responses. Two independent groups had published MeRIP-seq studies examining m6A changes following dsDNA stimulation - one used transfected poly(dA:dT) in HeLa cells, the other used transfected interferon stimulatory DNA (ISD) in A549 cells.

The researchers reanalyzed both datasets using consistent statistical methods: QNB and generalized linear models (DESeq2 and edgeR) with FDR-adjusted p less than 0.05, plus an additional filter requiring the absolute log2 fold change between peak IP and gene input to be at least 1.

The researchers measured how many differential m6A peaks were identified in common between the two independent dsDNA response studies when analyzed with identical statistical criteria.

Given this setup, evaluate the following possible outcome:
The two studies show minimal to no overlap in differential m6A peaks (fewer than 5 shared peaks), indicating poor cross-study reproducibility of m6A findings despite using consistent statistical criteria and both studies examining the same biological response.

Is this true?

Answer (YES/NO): NO